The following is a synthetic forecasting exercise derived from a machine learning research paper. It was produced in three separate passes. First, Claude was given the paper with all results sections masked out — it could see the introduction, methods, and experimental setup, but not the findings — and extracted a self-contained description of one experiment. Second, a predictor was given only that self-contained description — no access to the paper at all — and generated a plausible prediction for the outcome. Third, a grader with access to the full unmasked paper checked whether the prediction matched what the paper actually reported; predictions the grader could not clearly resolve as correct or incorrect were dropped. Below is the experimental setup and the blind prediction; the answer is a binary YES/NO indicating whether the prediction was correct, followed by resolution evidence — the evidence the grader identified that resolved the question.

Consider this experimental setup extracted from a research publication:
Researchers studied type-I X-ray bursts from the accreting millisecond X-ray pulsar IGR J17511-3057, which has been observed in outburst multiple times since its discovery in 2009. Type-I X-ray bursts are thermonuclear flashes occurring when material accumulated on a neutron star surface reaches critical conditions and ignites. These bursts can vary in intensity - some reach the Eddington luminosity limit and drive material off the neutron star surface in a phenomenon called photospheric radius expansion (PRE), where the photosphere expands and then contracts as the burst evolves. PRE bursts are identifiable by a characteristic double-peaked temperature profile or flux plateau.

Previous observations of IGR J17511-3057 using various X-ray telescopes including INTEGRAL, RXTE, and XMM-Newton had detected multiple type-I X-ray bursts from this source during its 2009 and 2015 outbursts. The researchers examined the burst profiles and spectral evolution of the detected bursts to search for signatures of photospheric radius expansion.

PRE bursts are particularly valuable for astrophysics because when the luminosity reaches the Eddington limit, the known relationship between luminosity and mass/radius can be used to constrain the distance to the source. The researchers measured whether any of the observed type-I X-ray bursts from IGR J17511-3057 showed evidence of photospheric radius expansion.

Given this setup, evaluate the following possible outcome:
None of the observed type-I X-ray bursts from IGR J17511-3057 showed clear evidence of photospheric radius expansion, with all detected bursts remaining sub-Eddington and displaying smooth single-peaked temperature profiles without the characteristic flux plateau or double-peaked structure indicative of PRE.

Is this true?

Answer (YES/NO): YES